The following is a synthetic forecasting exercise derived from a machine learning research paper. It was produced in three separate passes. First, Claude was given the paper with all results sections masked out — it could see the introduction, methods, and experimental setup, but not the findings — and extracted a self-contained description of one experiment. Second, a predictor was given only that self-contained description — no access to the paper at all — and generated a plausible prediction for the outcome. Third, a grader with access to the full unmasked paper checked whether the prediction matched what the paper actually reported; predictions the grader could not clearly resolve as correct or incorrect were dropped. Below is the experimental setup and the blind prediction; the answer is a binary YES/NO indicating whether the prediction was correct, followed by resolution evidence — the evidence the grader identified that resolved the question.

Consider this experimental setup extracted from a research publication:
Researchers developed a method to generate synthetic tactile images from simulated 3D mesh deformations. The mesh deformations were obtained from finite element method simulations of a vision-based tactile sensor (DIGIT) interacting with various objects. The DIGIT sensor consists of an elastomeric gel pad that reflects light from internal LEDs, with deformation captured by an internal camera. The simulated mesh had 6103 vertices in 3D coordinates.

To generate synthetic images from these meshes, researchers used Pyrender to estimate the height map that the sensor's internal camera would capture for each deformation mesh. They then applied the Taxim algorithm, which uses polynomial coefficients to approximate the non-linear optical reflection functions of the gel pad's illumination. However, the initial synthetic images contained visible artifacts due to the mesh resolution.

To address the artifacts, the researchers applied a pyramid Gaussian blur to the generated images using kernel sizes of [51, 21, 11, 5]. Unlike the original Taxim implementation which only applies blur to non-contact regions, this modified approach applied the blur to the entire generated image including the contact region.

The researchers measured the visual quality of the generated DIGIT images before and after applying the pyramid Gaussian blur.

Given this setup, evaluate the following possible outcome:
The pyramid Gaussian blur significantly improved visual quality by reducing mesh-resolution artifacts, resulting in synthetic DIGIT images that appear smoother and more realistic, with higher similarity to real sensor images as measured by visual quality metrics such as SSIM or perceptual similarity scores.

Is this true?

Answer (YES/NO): NO